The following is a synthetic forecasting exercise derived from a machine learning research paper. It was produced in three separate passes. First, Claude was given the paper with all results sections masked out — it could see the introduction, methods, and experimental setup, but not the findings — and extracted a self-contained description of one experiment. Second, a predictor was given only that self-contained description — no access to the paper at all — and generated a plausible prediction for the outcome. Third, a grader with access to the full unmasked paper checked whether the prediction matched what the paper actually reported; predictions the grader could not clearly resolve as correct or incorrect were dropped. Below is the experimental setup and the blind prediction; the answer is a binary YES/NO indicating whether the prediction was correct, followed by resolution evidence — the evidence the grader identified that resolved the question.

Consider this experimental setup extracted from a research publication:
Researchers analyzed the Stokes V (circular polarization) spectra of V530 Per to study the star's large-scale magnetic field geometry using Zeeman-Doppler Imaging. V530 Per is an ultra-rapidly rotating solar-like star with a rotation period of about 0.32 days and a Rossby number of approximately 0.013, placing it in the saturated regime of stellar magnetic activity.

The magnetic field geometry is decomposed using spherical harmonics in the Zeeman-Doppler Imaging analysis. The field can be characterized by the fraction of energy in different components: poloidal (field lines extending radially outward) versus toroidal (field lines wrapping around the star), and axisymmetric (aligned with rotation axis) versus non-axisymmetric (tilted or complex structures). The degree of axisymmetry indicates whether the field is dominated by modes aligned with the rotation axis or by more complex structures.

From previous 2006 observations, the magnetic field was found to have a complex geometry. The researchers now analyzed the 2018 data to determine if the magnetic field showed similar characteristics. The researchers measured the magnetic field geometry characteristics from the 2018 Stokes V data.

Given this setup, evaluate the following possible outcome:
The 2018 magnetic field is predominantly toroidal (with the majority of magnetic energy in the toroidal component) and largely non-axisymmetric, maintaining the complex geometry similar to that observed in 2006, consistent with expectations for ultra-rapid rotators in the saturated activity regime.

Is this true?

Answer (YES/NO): NO